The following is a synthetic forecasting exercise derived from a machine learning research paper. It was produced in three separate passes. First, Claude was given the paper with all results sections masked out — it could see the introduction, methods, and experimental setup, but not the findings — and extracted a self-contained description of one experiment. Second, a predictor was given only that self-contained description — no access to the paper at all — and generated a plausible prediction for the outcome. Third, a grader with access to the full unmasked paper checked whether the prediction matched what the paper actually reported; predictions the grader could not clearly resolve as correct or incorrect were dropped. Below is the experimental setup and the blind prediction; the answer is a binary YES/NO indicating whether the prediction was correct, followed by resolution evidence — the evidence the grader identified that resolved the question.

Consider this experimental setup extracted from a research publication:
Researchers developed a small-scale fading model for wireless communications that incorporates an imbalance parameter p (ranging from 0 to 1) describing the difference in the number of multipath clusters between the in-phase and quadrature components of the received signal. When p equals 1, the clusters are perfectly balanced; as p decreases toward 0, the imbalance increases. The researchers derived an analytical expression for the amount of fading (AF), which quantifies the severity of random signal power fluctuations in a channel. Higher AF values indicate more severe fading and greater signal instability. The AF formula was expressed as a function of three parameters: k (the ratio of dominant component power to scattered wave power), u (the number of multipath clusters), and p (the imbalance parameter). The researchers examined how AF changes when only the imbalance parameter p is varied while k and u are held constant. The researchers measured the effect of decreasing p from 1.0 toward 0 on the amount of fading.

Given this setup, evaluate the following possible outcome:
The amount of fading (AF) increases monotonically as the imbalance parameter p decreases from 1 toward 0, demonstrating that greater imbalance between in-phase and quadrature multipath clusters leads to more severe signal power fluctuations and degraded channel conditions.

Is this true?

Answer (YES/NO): YES